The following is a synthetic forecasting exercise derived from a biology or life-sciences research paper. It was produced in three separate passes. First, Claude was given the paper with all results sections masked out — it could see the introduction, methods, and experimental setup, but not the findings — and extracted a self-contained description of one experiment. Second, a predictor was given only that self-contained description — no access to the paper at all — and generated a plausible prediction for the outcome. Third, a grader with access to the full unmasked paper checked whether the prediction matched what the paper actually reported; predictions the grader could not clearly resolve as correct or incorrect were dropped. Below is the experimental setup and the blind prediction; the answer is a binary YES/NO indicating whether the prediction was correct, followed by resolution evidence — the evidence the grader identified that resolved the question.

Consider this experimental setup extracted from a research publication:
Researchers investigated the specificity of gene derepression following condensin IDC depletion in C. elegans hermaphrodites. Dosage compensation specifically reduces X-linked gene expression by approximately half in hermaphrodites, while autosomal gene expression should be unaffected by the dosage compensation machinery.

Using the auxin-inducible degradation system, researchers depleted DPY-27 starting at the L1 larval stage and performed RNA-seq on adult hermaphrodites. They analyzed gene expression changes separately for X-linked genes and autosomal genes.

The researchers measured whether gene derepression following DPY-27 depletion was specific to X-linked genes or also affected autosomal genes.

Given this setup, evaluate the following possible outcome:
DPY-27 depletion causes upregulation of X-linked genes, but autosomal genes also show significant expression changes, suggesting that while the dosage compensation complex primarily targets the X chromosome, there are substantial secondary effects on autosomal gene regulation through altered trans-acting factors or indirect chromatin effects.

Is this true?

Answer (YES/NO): NO